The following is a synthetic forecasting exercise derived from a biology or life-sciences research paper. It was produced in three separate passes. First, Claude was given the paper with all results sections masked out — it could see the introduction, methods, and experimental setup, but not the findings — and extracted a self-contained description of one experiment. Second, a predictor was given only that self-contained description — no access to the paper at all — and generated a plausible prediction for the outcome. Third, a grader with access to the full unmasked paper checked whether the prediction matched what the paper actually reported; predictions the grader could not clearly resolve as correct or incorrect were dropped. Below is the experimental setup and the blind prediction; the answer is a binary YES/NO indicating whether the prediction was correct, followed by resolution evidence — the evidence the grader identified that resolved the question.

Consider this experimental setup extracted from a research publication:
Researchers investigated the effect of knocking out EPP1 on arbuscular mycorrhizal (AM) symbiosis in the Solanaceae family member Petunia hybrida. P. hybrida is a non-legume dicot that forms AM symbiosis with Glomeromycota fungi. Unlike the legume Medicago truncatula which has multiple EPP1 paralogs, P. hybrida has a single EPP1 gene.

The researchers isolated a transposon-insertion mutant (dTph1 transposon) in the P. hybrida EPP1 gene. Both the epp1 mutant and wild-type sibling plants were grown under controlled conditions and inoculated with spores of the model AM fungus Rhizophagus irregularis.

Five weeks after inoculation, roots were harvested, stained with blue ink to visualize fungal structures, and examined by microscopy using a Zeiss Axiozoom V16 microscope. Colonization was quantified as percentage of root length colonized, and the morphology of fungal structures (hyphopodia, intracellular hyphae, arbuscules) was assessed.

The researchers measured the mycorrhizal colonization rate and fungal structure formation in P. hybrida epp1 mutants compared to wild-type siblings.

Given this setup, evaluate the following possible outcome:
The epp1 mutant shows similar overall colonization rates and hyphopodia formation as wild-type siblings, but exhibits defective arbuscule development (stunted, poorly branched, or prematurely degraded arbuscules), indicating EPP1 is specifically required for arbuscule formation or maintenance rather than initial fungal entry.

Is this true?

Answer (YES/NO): NO